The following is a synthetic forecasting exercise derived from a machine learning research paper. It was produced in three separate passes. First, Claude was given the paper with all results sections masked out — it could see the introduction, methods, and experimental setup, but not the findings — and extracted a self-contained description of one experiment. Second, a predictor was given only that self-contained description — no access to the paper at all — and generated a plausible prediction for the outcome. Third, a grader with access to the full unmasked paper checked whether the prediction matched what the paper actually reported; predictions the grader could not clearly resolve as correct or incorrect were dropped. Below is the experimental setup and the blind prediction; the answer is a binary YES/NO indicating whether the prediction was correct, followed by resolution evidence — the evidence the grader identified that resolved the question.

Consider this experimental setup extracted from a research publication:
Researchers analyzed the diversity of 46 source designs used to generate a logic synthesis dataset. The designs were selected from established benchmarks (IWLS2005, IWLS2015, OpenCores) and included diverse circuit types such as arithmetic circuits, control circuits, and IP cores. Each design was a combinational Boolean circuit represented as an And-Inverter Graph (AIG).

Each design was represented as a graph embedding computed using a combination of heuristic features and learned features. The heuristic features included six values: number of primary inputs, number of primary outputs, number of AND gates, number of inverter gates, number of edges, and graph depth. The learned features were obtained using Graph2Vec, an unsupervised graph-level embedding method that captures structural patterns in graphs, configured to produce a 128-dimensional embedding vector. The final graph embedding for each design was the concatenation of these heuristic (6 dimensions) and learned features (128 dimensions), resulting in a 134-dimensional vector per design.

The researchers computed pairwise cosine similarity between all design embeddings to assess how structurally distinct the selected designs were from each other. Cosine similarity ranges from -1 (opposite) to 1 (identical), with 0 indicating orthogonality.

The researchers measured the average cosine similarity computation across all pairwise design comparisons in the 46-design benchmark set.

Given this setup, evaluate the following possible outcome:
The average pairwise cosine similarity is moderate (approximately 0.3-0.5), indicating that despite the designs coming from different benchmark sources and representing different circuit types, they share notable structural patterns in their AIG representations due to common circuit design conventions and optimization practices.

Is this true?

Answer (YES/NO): YES